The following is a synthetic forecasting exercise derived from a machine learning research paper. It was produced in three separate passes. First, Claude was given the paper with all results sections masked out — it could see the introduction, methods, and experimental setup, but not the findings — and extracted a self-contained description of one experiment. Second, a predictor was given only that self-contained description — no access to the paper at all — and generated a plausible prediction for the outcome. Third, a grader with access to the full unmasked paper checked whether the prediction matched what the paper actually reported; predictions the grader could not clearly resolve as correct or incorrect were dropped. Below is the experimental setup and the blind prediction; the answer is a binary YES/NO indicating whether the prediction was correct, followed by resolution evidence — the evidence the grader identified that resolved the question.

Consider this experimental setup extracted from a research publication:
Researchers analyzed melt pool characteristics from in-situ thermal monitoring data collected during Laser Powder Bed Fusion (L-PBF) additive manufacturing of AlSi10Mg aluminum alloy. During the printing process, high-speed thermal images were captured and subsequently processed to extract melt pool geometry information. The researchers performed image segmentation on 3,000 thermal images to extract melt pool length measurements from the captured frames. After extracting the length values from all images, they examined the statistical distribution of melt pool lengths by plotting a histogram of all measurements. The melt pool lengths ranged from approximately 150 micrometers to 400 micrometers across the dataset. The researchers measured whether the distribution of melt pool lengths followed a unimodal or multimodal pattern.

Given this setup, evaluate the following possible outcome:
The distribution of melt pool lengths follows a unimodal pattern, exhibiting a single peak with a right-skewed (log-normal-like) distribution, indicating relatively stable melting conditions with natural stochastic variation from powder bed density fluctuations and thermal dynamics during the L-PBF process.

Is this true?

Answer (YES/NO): NO